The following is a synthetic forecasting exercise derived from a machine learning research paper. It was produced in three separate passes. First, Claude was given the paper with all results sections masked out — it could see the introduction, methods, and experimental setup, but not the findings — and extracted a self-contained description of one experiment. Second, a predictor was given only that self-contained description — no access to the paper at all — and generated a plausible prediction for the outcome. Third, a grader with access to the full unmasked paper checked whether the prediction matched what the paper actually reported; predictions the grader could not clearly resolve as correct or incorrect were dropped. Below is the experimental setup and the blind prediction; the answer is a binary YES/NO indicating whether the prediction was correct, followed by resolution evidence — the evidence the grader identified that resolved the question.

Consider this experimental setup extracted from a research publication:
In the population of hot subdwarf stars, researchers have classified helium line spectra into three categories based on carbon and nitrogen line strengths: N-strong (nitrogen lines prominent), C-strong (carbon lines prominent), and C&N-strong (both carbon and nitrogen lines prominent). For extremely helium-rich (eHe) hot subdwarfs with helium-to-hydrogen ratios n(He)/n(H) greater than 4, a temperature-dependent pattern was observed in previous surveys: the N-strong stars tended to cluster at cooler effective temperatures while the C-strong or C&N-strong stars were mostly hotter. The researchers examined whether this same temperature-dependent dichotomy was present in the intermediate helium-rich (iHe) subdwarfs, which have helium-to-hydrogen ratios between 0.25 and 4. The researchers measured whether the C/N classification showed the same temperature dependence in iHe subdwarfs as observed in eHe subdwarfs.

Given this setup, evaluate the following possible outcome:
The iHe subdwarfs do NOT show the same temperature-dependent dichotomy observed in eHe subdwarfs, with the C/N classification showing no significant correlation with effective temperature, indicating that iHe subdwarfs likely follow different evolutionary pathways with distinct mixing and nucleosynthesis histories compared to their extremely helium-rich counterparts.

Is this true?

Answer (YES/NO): NO